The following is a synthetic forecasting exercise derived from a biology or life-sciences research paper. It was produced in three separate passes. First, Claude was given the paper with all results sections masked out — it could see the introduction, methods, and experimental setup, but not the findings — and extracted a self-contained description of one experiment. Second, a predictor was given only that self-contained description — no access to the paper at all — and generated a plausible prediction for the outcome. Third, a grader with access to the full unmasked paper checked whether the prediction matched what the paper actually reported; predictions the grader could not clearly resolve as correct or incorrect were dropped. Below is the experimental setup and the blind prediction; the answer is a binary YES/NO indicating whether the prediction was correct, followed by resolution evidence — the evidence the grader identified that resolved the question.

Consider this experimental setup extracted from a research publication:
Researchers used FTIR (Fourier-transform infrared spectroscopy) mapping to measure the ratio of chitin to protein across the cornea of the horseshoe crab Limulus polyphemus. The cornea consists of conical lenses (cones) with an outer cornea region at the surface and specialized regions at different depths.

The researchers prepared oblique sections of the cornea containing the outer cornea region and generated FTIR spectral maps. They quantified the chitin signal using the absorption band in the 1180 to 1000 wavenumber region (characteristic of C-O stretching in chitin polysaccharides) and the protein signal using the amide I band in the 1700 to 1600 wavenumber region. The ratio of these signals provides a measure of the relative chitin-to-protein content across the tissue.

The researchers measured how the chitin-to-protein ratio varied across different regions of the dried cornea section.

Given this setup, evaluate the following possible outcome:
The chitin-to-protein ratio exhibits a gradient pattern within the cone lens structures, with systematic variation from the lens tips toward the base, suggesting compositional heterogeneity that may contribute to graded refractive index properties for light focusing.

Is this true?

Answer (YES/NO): NO